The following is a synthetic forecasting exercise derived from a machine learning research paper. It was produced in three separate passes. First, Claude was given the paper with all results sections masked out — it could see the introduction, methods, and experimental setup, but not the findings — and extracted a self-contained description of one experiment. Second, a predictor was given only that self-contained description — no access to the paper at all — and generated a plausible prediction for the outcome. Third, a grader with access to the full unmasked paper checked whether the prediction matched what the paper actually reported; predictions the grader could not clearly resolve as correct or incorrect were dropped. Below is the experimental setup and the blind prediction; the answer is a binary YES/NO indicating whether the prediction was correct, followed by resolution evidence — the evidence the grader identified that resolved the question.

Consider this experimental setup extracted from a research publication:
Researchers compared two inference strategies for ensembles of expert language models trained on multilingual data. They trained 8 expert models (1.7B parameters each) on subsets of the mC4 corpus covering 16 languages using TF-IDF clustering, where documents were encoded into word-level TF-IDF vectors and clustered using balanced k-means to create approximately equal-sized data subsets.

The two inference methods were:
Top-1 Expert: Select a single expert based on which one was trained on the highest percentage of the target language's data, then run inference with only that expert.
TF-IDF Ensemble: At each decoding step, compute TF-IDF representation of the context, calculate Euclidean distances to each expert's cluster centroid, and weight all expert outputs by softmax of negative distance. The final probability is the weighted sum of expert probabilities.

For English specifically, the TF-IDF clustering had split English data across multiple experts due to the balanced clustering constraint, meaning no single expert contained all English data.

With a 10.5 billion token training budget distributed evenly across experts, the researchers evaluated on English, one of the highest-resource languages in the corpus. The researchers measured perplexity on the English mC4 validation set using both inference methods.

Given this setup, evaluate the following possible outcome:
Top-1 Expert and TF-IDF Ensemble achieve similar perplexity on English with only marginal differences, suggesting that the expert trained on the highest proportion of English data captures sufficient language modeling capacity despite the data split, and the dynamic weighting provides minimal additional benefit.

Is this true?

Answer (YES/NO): NO